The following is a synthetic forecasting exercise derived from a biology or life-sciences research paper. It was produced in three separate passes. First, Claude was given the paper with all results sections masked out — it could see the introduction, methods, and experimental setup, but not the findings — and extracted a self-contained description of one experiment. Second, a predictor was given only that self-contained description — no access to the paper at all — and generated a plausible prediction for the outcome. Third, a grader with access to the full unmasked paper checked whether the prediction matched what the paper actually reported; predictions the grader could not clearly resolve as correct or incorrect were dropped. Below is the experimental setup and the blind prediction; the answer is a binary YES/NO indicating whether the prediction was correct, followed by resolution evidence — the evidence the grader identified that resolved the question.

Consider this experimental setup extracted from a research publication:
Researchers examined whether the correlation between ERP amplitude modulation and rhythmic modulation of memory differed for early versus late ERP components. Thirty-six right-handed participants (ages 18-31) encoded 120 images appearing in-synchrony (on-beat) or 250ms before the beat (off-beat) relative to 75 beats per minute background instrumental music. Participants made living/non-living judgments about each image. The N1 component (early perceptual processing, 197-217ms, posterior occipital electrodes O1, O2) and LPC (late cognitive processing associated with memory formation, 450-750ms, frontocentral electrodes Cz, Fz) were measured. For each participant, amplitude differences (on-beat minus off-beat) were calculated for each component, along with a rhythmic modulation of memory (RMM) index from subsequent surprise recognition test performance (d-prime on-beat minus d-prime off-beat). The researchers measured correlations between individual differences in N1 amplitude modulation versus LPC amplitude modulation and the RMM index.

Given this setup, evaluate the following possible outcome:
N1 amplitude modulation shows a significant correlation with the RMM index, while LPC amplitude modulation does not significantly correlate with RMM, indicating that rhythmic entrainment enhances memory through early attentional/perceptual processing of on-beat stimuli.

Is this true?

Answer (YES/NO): NO